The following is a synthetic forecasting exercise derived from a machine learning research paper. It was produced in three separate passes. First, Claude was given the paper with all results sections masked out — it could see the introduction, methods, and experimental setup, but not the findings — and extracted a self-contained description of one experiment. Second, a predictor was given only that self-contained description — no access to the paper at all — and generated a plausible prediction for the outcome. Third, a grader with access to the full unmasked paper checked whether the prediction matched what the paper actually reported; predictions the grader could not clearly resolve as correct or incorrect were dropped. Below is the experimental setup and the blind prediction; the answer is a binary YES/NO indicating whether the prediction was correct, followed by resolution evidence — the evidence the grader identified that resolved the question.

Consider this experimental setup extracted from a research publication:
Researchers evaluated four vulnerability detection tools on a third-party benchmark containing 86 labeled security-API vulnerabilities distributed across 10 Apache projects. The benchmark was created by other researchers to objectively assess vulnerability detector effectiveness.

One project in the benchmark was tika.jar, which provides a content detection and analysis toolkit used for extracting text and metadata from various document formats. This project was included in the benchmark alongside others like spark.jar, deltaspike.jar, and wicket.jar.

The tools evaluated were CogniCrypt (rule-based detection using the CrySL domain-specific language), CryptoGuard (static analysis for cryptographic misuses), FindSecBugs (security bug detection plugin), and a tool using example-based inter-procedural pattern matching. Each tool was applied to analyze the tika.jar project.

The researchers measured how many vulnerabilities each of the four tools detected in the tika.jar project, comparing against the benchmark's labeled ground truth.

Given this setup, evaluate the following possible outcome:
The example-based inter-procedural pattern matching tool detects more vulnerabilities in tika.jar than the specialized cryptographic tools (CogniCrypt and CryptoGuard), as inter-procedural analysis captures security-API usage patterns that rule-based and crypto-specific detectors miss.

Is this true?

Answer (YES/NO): NO